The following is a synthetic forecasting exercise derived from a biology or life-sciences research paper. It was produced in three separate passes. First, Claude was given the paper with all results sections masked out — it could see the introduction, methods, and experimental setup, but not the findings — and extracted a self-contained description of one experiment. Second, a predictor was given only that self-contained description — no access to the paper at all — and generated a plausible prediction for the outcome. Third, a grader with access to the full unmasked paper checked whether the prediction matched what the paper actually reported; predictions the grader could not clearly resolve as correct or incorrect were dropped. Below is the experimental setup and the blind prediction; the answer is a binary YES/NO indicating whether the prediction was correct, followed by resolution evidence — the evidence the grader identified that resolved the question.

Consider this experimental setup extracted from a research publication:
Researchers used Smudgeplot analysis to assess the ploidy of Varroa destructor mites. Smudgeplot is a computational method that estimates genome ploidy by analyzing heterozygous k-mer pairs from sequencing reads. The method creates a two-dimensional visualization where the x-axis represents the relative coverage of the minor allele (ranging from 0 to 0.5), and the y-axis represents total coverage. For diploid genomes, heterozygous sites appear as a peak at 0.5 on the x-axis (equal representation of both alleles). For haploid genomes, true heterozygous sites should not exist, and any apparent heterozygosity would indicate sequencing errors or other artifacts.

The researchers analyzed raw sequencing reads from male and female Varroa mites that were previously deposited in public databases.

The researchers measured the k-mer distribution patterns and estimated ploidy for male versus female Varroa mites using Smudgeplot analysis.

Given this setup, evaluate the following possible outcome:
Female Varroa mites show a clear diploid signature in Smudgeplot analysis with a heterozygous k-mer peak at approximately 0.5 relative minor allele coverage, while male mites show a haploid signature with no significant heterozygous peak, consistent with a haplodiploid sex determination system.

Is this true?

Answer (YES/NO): NO